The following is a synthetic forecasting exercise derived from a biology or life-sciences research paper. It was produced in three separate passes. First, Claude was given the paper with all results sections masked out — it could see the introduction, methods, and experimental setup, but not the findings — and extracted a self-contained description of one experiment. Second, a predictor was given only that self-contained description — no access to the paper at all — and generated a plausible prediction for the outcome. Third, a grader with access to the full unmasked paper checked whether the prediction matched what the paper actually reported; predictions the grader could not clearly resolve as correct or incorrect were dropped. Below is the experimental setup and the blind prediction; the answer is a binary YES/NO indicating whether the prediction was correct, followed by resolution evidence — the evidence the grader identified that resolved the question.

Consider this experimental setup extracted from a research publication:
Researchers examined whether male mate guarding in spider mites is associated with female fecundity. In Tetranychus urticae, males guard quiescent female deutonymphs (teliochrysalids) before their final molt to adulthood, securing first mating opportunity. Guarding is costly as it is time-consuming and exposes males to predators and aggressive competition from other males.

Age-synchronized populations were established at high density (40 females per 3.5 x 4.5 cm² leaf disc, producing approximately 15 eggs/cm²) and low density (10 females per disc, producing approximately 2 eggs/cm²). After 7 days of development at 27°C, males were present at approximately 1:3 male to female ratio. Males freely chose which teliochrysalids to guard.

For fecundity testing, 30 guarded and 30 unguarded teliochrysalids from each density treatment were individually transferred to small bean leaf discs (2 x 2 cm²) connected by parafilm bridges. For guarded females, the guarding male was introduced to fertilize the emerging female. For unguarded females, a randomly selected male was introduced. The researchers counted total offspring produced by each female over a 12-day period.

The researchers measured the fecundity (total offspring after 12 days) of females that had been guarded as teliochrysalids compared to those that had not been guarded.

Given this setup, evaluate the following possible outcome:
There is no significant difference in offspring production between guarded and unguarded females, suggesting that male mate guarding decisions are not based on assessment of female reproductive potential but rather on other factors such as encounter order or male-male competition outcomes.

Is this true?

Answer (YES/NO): NO